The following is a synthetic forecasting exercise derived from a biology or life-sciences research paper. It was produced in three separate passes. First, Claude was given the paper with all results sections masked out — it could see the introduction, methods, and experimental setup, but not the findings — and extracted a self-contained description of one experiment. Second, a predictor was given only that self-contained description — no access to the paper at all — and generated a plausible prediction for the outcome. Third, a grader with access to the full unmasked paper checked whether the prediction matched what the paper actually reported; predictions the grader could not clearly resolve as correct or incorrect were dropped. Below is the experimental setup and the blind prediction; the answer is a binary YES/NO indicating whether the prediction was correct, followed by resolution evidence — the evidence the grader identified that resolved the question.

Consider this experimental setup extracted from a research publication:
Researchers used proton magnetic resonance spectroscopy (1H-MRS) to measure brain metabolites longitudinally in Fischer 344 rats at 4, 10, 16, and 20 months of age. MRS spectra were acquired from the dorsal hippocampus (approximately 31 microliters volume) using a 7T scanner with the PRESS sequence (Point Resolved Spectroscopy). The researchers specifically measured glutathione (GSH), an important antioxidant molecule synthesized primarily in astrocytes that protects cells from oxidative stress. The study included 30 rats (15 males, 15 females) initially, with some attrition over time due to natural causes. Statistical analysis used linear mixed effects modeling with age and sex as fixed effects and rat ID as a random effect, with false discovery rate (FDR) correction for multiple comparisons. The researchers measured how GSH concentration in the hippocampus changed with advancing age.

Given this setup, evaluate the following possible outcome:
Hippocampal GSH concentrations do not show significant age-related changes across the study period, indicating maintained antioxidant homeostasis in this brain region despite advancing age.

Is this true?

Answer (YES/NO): NO